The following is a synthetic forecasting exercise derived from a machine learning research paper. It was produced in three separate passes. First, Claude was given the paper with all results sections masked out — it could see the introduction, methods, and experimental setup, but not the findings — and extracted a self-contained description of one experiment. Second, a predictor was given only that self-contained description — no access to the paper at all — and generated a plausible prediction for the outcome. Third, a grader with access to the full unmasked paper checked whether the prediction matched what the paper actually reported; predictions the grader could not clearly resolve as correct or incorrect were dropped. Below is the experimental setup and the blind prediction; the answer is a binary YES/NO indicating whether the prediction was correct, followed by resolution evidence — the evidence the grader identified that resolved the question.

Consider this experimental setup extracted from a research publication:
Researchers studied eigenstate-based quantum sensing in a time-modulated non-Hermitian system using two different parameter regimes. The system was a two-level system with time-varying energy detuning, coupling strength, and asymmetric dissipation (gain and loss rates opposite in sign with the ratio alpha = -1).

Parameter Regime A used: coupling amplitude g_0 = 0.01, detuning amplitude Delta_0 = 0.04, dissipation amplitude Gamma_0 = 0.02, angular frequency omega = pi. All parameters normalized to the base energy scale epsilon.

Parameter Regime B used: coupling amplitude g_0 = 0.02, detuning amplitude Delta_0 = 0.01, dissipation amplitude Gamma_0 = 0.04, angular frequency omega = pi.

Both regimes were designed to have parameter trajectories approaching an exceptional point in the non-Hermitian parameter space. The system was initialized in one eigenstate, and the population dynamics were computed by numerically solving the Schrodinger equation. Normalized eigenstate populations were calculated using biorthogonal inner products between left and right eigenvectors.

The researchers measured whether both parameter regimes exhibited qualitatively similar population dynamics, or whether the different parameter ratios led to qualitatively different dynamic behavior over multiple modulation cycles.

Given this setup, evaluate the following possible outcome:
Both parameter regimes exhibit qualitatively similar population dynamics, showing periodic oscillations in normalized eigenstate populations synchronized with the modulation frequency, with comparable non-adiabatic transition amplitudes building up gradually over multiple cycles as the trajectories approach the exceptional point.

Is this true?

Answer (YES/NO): NO